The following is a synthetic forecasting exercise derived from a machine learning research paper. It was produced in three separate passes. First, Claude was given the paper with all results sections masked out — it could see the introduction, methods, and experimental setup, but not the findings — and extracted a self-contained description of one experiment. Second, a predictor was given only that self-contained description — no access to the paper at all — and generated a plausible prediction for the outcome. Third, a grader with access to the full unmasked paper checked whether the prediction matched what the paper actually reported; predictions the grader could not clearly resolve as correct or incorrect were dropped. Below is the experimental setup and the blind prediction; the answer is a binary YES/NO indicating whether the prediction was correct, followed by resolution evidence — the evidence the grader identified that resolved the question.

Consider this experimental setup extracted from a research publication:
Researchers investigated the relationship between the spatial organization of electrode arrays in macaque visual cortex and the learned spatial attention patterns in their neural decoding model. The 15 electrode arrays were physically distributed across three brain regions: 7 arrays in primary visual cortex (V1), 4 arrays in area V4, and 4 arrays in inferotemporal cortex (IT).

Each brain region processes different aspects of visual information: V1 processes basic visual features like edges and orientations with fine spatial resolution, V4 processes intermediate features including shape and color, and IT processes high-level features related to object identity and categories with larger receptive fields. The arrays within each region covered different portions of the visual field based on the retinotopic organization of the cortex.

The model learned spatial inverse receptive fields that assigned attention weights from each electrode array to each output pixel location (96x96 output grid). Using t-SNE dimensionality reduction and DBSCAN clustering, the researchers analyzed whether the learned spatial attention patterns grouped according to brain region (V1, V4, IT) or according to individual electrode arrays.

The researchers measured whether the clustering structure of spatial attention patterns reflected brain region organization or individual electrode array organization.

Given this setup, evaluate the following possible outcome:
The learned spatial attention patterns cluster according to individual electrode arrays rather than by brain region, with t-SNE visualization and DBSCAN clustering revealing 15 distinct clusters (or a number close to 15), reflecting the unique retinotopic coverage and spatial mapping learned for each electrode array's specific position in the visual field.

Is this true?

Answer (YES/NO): YES